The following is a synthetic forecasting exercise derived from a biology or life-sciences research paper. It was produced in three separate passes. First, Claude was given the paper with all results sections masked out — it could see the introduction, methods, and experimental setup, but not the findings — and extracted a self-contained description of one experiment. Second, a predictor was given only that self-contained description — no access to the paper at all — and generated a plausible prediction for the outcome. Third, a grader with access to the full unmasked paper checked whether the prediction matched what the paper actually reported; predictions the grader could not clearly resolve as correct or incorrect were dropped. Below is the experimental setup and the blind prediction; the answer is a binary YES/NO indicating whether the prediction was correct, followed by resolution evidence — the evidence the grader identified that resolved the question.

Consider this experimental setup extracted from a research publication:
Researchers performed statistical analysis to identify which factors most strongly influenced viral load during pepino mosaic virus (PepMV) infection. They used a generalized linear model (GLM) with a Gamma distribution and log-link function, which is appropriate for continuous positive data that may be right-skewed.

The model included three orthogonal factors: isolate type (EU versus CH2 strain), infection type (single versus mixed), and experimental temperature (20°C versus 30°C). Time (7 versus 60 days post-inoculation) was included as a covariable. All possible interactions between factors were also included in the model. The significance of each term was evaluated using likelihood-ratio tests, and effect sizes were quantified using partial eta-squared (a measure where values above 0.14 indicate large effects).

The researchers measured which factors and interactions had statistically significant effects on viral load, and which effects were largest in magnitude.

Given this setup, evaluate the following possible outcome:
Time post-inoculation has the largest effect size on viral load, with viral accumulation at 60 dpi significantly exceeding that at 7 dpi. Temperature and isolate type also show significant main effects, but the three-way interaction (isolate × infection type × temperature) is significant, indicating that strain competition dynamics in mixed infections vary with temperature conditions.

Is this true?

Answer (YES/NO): NO